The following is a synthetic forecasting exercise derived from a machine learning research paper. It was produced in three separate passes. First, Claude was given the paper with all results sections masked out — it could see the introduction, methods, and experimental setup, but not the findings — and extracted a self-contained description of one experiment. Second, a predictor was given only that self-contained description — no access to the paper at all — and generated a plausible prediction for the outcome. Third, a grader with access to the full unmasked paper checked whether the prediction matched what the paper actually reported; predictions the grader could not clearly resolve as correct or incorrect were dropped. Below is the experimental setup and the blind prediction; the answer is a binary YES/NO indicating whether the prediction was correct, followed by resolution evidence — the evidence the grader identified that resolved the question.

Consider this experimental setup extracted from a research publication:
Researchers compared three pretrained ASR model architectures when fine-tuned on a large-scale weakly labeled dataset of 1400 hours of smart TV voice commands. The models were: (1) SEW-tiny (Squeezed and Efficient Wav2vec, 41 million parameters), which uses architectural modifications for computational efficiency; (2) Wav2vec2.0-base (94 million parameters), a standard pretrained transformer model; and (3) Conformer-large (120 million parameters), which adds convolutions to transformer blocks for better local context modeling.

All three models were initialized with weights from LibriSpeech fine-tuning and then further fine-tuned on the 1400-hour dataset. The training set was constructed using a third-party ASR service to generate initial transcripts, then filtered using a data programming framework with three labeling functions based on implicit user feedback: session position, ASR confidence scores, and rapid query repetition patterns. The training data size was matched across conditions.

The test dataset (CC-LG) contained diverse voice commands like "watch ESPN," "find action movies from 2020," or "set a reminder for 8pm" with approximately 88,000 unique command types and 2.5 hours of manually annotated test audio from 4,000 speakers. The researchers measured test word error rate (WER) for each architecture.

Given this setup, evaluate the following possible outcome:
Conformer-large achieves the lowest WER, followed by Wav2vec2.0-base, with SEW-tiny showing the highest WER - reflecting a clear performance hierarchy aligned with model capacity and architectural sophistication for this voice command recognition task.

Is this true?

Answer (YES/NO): NO